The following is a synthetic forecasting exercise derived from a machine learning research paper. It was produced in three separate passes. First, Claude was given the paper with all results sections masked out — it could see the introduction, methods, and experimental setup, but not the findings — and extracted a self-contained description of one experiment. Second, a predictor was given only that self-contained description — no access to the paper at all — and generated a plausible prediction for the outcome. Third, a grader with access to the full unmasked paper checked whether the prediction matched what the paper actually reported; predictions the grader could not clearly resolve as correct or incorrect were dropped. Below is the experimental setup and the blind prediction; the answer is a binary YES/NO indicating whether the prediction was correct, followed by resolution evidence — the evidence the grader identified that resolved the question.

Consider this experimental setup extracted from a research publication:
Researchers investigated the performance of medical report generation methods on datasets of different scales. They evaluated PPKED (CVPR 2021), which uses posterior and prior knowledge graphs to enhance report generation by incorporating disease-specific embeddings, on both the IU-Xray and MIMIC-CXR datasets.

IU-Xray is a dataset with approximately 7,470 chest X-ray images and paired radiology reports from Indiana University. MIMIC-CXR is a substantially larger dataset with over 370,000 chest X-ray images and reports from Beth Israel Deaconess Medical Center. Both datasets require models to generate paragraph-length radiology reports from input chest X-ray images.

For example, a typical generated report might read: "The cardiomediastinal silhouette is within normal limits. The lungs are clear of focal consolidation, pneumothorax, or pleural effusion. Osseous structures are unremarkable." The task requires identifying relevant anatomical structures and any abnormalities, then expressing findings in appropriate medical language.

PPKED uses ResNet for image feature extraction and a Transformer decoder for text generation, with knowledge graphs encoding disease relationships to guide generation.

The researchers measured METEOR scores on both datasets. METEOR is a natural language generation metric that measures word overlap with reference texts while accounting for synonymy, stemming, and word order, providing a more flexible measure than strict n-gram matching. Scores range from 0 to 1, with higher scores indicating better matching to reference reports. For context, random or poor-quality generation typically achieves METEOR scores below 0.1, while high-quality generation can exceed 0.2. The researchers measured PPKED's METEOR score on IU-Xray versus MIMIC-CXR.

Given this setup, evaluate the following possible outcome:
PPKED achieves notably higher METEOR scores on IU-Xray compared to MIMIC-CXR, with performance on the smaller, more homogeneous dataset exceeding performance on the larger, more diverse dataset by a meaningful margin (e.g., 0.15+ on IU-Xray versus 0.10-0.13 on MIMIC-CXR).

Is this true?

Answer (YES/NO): NO